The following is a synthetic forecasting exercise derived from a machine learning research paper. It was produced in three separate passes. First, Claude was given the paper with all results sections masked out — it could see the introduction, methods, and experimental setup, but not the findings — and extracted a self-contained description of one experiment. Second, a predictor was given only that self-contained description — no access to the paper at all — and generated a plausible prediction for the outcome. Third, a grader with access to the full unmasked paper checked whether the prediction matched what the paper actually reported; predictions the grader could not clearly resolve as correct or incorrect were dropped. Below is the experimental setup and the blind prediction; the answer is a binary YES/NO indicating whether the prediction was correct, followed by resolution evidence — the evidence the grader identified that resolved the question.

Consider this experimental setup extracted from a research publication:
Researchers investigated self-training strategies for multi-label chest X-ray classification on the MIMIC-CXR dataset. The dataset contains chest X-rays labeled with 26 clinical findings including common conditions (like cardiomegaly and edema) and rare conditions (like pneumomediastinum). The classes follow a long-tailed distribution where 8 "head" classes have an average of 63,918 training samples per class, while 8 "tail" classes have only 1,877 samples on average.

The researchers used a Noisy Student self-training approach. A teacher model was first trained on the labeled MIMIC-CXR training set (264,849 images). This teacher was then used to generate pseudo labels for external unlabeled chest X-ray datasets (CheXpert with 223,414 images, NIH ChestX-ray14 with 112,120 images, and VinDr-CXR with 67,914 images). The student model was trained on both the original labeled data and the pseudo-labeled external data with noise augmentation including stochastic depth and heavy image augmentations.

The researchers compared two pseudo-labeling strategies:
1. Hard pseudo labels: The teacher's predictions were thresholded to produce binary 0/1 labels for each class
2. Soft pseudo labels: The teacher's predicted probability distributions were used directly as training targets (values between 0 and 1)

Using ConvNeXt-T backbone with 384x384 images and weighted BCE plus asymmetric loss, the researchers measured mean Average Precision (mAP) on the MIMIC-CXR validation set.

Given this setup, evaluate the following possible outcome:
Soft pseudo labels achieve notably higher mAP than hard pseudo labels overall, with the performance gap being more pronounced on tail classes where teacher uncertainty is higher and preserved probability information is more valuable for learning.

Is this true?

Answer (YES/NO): NO